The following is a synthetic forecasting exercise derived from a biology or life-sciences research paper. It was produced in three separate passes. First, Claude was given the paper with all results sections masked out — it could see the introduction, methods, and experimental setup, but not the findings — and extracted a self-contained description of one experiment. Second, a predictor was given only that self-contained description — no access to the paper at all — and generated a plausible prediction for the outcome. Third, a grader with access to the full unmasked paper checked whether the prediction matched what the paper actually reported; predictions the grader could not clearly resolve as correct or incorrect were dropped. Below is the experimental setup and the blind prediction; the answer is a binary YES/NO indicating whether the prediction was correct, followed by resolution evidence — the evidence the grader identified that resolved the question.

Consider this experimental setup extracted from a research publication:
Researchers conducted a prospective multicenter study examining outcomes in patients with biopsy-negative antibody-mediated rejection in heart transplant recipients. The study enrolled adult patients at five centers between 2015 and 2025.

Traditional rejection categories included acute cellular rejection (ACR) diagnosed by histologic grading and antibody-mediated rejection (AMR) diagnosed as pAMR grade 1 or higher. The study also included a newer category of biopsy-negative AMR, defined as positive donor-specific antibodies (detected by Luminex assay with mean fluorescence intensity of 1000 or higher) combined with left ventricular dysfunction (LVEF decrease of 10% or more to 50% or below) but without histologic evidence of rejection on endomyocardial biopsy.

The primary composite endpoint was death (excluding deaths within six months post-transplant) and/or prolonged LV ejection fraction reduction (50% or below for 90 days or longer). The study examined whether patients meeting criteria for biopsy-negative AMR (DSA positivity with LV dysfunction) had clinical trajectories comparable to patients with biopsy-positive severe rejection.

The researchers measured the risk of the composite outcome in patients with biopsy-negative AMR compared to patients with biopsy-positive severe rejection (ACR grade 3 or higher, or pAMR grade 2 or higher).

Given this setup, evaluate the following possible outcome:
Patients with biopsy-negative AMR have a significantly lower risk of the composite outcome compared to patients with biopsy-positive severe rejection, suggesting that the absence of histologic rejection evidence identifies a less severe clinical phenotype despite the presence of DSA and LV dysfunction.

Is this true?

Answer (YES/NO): NO